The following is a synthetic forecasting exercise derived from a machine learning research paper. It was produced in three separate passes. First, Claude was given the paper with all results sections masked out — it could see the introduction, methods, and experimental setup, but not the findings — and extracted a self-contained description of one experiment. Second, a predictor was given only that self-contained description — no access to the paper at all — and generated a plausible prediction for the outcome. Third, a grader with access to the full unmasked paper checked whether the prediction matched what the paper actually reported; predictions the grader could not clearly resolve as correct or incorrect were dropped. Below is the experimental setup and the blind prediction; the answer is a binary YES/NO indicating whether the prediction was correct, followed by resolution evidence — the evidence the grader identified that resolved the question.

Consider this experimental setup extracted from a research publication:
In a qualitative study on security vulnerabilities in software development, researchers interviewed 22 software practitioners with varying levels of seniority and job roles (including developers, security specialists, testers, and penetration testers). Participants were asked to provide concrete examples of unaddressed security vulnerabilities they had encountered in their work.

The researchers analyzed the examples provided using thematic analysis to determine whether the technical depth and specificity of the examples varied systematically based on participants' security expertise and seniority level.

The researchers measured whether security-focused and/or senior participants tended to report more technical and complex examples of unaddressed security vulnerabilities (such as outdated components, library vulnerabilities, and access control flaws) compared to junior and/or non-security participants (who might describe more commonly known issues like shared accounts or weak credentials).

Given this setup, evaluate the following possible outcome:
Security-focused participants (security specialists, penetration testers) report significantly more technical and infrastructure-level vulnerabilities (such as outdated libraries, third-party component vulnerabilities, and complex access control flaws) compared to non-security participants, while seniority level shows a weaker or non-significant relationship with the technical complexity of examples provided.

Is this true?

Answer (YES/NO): NO